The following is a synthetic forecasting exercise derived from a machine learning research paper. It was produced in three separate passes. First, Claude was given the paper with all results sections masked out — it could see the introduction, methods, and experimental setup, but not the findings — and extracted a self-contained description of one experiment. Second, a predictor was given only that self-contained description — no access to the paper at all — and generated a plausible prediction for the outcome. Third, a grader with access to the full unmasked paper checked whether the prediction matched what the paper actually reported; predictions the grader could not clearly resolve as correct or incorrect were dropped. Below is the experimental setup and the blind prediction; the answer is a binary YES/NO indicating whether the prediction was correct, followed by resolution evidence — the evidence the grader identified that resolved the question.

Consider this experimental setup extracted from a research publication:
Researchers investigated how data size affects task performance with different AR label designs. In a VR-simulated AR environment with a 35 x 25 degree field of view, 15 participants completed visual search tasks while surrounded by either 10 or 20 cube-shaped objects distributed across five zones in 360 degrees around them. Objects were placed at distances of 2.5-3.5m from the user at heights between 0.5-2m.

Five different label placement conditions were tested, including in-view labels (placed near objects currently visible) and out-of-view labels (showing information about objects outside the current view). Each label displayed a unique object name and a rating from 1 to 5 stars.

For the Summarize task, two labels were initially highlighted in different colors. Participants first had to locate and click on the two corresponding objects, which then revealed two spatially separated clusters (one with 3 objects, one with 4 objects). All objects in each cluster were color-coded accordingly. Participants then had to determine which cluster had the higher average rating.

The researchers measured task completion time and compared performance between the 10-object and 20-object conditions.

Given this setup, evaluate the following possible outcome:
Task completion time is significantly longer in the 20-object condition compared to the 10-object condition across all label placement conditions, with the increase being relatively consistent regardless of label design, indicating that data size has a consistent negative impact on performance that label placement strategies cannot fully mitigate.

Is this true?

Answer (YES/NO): NO